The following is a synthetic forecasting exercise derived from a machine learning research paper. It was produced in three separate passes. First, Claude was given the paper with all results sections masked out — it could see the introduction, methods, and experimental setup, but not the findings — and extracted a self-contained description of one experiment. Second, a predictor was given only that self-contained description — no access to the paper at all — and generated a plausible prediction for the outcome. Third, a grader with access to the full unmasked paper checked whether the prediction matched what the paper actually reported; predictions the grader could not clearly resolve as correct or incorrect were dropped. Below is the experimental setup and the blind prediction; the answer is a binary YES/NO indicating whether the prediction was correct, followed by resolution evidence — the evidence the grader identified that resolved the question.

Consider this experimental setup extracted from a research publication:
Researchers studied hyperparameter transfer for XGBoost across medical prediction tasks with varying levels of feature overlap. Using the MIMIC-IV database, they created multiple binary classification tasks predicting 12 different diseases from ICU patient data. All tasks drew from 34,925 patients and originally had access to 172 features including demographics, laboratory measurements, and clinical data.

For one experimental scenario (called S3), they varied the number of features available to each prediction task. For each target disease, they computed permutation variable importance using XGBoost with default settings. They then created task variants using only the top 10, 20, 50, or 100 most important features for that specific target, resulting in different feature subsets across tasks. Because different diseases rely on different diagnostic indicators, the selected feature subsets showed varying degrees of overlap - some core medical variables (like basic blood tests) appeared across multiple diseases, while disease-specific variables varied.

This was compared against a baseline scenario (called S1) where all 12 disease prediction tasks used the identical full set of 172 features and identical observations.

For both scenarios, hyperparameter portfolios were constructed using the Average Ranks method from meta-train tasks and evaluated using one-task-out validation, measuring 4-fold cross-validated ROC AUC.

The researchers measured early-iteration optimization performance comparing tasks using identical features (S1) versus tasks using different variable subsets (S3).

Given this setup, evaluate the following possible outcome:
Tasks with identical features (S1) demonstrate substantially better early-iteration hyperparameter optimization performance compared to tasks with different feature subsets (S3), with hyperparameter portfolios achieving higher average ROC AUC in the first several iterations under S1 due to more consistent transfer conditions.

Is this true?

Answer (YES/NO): NO